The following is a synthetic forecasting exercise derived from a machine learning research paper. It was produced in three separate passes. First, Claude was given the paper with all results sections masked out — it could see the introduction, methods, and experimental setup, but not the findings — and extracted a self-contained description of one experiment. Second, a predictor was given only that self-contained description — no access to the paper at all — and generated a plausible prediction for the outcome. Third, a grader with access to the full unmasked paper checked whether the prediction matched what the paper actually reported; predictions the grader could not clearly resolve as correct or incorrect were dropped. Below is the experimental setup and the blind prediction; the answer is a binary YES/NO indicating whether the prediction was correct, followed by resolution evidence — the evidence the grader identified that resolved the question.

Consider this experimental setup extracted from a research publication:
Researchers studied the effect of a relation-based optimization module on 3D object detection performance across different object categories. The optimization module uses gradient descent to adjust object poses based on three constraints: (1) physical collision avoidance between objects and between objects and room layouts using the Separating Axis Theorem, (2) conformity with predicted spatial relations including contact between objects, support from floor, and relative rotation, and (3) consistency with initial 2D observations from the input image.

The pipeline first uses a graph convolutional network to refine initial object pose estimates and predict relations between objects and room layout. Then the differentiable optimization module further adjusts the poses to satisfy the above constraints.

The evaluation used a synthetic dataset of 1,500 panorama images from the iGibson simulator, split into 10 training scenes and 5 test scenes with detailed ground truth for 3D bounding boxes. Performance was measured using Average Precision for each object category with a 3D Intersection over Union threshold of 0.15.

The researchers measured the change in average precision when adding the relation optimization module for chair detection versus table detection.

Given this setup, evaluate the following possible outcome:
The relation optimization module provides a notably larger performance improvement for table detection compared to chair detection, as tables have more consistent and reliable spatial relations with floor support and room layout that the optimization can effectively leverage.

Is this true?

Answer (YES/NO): YES